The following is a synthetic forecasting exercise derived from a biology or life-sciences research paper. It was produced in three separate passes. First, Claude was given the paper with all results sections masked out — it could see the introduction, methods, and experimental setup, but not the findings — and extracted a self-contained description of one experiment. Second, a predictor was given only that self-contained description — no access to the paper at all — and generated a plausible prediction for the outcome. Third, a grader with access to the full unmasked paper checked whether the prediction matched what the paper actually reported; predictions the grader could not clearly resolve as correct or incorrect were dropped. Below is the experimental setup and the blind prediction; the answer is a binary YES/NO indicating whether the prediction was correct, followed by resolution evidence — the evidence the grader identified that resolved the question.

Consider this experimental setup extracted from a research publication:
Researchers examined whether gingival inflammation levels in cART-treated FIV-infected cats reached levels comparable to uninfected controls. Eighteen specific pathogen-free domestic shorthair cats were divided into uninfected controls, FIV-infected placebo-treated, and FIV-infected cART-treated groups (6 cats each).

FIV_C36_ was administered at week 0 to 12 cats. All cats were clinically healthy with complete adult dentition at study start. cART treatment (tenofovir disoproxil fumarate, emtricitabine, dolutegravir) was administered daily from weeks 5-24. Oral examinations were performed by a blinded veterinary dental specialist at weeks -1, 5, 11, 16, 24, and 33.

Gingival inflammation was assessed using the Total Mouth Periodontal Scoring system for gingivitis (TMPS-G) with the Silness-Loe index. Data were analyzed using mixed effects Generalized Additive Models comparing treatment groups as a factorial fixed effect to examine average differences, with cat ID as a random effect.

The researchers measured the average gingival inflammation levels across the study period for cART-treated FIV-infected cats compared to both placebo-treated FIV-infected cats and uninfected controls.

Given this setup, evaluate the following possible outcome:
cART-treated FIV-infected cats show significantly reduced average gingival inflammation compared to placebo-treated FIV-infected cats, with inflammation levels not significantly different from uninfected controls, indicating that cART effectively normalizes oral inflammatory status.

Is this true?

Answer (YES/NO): NO